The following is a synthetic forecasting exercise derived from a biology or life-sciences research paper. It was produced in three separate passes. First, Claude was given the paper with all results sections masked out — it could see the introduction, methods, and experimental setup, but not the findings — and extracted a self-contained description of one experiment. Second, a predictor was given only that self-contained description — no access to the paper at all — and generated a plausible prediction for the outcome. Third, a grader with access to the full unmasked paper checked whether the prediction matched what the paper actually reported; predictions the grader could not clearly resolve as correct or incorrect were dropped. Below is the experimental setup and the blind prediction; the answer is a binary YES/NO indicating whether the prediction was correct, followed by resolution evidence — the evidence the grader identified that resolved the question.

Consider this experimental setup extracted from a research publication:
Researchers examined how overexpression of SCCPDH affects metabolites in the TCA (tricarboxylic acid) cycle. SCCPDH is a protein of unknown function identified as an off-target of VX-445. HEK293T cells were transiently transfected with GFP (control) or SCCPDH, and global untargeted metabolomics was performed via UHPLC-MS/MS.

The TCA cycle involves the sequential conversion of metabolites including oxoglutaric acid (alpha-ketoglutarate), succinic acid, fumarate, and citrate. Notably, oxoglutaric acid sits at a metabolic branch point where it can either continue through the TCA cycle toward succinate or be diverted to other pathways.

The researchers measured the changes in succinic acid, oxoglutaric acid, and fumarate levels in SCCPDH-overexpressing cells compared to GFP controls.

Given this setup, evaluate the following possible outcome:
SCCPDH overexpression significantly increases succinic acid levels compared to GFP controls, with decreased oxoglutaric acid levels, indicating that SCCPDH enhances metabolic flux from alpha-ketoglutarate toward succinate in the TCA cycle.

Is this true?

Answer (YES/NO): YES